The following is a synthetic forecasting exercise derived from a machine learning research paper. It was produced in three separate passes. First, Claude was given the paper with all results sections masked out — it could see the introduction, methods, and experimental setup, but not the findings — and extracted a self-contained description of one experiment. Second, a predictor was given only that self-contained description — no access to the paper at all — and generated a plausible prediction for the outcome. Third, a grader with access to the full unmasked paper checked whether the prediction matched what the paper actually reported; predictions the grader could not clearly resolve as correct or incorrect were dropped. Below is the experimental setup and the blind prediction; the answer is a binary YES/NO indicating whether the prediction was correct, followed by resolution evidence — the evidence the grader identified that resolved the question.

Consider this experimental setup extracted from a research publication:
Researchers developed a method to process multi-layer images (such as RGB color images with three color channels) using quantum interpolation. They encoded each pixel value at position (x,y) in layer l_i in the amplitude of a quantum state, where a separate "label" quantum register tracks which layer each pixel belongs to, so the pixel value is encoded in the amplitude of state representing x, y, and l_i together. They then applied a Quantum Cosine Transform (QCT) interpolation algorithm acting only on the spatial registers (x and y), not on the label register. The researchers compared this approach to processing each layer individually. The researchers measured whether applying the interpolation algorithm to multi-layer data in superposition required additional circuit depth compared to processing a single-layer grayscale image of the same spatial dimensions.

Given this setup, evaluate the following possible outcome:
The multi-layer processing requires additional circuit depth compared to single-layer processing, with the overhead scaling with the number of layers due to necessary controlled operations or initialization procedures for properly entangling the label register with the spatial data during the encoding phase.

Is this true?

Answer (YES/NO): NO